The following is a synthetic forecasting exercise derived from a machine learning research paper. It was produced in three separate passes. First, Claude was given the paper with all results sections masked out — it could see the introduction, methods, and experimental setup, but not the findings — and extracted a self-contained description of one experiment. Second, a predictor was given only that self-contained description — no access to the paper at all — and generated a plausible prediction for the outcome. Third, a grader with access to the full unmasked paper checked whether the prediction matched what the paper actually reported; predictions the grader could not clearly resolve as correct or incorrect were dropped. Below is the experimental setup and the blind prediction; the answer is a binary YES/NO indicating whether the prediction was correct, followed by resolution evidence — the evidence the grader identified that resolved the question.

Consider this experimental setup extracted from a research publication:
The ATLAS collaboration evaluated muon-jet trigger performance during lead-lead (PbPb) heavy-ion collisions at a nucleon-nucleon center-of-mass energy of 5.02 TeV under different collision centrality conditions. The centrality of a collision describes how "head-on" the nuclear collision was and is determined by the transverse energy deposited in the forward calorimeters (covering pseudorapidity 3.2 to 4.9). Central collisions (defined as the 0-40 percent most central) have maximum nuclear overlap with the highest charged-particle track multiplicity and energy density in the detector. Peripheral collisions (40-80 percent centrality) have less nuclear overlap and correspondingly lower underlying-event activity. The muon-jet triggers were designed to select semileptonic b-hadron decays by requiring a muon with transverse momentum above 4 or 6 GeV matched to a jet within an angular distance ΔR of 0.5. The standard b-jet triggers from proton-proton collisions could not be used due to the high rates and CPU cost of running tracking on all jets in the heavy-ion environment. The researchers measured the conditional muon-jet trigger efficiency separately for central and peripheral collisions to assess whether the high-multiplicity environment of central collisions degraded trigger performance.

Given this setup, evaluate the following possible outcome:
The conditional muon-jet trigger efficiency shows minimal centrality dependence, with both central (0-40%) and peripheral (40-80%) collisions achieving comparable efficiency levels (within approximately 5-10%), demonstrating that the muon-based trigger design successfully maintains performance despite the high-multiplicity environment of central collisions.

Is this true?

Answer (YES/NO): NO